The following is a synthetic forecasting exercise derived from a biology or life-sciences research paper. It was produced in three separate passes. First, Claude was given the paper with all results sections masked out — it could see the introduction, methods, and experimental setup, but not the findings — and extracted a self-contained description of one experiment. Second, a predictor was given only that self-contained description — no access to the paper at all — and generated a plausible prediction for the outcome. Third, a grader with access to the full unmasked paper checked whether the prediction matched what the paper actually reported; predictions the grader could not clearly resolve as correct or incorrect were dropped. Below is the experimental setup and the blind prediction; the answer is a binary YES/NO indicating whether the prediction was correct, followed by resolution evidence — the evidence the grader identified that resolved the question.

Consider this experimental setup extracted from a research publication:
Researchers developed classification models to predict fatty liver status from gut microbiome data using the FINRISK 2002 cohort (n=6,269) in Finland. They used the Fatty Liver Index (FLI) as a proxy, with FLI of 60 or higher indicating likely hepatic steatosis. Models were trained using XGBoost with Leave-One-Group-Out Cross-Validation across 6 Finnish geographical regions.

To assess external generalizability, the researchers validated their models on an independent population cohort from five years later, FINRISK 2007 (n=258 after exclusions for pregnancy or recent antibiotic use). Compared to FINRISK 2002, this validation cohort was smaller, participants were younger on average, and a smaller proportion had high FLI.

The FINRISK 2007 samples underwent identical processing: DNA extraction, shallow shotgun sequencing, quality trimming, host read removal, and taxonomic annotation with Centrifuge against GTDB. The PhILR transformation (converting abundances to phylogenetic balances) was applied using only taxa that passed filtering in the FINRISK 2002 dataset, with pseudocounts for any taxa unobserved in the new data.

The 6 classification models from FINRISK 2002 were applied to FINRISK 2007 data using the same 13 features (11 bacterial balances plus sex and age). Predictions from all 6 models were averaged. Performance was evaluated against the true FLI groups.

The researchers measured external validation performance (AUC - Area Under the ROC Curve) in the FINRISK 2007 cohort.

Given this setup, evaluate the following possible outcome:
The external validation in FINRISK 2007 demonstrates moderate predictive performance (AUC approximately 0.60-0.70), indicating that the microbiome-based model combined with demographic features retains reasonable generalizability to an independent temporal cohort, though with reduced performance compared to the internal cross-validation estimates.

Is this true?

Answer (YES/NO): NO